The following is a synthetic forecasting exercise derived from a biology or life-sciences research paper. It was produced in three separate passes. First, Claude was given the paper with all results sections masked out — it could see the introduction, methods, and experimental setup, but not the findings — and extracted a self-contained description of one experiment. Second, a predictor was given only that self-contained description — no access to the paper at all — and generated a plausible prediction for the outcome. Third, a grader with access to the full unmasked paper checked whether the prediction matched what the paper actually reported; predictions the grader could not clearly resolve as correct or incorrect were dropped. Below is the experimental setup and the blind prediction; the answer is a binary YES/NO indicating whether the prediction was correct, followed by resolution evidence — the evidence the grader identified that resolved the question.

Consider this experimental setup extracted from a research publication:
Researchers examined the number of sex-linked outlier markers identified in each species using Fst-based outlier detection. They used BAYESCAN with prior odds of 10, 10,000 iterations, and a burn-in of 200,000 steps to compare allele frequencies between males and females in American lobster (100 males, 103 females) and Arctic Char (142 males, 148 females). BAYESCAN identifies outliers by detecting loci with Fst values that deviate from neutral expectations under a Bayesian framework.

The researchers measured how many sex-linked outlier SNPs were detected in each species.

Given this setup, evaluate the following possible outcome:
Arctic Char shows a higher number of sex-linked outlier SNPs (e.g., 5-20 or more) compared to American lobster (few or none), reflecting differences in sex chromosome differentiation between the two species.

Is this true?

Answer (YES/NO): NO